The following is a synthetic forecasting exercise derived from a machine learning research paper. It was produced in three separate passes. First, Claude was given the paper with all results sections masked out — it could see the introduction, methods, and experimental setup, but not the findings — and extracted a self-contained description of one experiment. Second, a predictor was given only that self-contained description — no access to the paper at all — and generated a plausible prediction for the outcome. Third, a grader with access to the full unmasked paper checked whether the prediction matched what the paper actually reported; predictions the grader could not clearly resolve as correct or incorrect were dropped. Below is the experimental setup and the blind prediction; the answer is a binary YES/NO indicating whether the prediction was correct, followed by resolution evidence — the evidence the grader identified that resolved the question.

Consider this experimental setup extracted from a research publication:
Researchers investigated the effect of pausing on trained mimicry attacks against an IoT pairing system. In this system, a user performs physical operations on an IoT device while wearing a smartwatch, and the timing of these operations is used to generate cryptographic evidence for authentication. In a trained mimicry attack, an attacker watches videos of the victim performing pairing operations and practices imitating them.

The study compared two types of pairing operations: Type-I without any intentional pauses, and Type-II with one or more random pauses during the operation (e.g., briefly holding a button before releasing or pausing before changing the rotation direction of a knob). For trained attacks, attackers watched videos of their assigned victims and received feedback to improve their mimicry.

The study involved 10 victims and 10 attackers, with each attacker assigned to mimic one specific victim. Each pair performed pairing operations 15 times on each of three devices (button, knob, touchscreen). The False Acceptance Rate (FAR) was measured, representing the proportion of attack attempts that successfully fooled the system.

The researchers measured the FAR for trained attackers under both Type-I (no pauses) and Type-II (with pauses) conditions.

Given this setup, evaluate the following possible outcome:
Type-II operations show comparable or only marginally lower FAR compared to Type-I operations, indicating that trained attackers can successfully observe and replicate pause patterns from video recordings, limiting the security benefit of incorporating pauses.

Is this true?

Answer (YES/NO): NO